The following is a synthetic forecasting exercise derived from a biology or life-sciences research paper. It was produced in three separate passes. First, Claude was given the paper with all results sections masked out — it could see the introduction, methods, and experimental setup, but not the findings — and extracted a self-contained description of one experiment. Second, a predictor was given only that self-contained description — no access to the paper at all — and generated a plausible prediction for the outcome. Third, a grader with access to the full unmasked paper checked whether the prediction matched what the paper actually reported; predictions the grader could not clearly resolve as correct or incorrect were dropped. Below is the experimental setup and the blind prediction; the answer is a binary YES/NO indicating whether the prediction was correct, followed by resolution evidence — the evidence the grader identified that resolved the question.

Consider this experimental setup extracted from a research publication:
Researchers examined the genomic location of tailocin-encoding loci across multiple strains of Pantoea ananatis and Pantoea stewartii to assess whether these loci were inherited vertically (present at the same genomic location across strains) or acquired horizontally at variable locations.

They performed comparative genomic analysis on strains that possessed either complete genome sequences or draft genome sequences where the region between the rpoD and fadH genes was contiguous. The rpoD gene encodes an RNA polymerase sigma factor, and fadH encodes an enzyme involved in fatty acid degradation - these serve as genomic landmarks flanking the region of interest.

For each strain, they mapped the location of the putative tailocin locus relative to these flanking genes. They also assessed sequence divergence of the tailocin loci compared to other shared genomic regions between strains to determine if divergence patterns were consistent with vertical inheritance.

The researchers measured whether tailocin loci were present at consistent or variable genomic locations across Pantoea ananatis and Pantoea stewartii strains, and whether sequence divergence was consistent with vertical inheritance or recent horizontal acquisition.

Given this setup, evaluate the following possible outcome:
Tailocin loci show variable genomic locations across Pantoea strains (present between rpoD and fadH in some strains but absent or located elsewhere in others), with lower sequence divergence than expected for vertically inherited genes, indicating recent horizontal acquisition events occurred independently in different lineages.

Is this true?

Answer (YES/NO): NO